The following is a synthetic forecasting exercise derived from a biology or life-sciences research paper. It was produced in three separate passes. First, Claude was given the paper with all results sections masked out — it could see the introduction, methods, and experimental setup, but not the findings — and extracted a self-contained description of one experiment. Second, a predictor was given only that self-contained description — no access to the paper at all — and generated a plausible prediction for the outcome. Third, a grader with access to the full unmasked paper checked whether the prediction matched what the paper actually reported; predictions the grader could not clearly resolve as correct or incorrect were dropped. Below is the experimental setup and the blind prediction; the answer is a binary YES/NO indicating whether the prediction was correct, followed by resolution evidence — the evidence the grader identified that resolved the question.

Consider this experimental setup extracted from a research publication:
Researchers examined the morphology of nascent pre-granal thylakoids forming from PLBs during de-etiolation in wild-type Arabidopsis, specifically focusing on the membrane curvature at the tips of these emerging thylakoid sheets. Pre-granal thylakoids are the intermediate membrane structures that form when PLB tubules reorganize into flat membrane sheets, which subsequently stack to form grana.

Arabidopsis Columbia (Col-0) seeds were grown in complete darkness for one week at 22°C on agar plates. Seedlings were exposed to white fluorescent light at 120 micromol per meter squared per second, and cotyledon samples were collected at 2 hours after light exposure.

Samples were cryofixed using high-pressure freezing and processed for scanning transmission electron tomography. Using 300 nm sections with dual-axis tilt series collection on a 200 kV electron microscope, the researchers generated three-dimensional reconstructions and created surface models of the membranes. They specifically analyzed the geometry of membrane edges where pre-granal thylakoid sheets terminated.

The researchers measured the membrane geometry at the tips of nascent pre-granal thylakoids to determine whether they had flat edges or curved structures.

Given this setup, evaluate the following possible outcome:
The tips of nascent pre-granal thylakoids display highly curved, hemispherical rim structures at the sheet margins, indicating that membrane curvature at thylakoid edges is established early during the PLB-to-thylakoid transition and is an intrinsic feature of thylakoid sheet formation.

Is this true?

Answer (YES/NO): YES